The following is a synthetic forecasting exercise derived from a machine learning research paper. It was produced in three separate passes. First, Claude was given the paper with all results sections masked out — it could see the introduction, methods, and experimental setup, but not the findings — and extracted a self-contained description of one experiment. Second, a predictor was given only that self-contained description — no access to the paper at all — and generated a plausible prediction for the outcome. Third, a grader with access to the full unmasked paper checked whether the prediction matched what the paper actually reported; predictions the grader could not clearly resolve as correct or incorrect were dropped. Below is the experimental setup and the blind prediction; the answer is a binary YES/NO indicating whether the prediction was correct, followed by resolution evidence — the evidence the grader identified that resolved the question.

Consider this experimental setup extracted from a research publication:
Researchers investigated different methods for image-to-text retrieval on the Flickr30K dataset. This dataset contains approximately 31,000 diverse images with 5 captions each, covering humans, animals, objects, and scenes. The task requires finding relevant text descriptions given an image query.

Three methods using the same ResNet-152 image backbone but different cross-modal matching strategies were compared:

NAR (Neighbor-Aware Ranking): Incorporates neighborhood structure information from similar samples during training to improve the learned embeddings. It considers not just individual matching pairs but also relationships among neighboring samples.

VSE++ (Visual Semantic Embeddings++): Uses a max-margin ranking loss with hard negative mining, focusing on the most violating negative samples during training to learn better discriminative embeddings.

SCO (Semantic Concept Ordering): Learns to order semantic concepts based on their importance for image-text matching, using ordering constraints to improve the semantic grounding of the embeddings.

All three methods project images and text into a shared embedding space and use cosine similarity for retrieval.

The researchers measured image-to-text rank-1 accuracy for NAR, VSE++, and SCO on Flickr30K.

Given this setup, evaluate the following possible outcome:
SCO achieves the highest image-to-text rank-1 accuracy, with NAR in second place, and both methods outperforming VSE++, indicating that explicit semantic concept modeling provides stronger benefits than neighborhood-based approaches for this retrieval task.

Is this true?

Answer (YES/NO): YES